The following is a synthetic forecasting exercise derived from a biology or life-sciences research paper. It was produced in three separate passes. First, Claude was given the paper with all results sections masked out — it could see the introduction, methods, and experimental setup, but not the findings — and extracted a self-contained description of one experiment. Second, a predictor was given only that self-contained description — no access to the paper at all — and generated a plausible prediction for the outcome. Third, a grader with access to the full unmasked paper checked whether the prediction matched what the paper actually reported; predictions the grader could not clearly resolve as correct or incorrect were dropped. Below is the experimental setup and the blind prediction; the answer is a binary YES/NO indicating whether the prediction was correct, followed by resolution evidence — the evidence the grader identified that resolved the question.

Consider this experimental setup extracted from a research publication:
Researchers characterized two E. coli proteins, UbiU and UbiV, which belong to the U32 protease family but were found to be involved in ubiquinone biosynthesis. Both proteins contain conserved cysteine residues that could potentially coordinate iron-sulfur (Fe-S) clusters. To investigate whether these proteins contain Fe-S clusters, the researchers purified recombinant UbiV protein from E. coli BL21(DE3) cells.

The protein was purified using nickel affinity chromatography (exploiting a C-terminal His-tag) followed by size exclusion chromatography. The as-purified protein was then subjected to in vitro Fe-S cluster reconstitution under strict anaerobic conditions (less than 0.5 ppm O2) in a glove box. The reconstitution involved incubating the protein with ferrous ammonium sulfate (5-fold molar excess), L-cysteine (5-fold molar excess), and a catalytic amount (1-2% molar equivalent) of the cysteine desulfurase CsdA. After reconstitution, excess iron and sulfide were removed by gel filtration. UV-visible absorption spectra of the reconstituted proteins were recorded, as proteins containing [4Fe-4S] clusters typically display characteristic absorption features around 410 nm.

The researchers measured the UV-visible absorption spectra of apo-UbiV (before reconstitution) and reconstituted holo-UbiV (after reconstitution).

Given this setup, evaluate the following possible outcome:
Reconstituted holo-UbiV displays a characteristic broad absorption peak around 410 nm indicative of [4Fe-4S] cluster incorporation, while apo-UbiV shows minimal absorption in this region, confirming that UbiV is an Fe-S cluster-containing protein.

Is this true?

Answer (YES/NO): NO